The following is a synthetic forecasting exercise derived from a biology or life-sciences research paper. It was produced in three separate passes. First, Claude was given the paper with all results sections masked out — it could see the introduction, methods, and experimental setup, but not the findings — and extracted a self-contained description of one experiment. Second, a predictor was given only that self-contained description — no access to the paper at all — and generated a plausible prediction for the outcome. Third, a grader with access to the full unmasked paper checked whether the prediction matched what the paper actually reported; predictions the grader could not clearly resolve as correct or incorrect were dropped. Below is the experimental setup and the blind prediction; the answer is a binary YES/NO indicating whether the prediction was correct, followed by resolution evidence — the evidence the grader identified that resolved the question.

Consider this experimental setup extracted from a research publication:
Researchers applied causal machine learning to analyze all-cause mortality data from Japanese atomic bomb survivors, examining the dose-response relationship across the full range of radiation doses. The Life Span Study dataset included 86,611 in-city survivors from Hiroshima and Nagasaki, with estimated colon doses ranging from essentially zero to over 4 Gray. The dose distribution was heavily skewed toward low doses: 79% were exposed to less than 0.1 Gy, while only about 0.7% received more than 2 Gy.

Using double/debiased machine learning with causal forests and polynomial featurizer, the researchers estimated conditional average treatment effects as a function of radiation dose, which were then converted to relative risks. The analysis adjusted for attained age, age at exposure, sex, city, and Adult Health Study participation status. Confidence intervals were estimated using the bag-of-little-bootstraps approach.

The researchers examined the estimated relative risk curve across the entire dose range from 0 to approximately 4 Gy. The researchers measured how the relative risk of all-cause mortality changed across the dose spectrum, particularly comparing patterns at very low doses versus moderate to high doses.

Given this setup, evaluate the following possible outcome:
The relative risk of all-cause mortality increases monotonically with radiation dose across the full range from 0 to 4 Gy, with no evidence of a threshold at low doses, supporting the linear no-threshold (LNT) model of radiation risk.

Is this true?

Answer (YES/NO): NO